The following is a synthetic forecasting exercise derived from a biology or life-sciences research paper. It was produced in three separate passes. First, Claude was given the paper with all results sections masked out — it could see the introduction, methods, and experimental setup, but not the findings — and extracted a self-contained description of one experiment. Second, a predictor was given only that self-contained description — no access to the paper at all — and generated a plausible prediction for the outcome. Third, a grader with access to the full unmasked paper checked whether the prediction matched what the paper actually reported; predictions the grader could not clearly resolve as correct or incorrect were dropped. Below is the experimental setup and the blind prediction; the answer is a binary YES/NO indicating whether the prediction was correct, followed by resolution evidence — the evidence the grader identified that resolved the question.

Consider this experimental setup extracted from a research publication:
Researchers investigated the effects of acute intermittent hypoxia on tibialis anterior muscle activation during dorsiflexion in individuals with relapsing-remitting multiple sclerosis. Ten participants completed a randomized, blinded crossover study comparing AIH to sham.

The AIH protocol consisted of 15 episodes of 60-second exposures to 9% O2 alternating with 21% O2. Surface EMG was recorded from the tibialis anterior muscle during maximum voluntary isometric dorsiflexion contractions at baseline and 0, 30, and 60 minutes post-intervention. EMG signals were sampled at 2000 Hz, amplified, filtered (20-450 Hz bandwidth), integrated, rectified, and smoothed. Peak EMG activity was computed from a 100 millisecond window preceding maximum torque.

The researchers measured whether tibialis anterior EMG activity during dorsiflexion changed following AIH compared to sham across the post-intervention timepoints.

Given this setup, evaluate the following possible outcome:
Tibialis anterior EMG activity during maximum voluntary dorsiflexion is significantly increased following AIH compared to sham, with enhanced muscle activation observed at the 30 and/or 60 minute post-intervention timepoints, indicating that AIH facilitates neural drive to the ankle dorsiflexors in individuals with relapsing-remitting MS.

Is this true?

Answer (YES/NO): NO